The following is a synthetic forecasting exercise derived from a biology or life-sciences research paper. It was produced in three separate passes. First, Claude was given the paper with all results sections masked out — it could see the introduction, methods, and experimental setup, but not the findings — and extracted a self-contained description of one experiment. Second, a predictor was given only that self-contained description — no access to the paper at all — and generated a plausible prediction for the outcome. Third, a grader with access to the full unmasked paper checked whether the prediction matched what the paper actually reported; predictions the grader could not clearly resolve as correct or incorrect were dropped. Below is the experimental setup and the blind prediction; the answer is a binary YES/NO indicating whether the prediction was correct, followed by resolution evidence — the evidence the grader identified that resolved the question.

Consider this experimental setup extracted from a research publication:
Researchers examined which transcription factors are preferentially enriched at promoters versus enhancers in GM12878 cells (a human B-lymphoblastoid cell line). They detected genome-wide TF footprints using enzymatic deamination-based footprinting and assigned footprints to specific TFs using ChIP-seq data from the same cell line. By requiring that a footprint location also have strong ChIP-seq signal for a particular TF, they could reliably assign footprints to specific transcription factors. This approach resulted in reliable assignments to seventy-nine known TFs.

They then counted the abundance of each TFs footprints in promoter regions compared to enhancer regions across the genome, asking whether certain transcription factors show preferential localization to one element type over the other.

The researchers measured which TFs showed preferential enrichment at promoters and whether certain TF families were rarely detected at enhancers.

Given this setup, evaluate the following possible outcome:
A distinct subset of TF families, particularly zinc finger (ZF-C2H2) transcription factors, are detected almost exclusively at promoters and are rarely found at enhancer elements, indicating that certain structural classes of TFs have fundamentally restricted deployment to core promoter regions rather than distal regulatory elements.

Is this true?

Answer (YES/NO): NO